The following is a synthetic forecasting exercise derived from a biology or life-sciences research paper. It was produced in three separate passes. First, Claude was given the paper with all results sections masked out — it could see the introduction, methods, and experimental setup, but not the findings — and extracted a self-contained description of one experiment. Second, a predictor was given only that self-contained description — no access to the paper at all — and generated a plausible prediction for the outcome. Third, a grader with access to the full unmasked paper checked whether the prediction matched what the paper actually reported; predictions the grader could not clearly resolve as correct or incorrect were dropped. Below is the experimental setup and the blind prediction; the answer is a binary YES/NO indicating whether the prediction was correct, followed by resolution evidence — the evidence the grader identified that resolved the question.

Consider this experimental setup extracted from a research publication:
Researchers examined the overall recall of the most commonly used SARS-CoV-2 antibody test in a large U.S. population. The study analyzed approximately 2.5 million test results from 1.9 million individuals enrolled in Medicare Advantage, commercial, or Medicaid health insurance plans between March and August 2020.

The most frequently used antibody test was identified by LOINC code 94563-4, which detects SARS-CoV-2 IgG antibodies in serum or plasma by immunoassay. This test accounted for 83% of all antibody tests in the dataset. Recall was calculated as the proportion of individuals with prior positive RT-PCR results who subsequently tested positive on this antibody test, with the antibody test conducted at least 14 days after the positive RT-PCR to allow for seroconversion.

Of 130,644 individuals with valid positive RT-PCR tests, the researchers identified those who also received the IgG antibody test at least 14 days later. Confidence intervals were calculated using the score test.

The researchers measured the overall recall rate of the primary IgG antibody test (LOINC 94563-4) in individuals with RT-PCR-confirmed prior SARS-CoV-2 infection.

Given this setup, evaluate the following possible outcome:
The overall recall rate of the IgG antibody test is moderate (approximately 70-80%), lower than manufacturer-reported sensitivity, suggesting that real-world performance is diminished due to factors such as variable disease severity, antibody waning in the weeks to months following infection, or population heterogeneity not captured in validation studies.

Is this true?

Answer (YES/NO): NO